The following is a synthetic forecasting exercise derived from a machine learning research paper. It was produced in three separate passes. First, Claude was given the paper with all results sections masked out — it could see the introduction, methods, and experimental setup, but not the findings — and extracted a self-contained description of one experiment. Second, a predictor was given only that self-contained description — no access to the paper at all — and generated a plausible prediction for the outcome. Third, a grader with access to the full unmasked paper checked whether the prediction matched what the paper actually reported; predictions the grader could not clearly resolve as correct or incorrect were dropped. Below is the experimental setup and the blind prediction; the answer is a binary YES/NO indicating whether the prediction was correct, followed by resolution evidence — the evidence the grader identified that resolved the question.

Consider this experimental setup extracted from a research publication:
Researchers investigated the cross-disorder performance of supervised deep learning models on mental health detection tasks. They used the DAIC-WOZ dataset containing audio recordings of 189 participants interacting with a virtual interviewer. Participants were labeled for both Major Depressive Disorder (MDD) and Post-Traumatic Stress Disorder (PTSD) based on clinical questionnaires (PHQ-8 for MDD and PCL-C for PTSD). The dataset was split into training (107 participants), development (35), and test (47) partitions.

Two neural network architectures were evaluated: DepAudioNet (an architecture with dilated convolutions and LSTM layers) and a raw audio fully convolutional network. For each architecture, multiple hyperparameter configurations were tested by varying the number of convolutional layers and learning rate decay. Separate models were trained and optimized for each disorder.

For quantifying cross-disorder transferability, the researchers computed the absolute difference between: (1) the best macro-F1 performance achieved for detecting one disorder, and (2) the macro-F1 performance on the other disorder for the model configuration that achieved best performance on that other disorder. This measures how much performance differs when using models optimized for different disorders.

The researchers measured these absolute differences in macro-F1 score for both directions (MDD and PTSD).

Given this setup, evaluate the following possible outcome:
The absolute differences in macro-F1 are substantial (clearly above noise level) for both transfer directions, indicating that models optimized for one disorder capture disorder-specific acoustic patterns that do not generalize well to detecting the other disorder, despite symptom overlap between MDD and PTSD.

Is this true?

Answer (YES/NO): NO